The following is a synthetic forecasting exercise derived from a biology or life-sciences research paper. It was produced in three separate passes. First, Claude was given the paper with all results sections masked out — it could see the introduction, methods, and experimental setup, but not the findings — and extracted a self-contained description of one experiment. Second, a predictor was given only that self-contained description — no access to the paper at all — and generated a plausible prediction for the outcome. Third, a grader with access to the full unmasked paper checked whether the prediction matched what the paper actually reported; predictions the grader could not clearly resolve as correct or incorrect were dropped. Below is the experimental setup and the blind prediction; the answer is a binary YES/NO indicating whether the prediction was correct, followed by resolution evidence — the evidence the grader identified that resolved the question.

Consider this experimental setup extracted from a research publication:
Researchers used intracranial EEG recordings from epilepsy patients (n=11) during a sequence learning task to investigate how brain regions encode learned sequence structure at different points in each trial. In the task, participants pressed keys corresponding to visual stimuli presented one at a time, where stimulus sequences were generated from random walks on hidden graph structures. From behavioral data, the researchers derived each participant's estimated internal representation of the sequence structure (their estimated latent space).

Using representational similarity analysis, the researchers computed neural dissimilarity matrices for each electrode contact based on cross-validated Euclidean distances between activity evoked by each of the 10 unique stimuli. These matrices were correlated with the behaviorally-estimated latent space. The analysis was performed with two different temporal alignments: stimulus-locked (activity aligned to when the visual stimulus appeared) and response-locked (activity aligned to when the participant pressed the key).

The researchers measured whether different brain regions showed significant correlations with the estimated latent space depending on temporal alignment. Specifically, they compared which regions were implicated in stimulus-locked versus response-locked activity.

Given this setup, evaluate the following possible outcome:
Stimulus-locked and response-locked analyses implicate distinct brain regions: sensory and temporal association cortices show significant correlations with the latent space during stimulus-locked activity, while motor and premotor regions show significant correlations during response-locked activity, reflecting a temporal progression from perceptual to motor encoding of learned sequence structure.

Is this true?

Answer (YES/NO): YES